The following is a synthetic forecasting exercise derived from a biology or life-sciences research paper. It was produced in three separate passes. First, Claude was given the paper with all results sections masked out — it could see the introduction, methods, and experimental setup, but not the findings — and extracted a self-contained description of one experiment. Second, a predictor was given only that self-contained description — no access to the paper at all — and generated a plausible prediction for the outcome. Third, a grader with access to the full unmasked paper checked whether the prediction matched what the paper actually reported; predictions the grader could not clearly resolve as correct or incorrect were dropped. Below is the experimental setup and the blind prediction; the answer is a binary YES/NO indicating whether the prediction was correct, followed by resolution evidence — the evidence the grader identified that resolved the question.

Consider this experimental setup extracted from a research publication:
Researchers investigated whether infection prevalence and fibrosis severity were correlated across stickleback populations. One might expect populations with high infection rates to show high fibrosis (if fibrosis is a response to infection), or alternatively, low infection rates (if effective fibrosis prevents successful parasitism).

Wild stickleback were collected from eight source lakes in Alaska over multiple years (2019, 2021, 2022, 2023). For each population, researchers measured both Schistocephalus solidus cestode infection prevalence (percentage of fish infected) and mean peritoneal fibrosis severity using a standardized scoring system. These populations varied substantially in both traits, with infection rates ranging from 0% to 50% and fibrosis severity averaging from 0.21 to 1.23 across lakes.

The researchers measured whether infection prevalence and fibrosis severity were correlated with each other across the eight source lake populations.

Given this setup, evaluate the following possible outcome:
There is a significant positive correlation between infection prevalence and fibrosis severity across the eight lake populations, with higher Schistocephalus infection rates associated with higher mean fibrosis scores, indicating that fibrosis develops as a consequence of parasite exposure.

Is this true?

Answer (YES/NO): NO